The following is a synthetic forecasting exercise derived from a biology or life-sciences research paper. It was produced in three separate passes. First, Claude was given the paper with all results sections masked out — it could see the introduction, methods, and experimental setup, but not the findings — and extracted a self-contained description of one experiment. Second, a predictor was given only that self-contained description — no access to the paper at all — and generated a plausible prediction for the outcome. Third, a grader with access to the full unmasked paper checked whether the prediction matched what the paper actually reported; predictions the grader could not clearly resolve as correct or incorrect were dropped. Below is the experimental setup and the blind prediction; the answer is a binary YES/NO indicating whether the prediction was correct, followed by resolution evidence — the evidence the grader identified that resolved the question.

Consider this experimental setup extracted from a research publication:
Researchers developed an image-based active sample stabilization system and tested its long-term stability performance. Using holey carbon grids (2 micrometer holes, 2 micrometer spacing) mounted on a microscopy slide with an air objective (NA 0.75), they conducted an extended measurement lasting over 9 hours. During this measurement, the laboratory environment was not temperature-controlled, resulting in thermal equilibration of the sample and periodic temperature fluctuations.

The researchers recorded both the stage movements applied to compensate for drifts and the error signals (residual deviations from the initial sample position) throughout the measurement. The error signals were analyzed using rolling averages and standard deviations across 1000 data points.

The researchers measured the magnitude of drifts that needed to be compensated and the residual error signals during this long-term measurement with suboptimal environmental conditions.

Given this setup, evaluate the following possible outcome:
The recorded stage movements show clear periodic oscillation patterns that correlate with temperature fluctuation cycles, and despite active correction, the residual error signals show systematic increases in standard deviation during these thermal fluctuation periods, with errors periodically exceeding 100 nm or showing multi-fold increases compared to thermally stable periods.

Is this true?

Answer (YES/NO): NO